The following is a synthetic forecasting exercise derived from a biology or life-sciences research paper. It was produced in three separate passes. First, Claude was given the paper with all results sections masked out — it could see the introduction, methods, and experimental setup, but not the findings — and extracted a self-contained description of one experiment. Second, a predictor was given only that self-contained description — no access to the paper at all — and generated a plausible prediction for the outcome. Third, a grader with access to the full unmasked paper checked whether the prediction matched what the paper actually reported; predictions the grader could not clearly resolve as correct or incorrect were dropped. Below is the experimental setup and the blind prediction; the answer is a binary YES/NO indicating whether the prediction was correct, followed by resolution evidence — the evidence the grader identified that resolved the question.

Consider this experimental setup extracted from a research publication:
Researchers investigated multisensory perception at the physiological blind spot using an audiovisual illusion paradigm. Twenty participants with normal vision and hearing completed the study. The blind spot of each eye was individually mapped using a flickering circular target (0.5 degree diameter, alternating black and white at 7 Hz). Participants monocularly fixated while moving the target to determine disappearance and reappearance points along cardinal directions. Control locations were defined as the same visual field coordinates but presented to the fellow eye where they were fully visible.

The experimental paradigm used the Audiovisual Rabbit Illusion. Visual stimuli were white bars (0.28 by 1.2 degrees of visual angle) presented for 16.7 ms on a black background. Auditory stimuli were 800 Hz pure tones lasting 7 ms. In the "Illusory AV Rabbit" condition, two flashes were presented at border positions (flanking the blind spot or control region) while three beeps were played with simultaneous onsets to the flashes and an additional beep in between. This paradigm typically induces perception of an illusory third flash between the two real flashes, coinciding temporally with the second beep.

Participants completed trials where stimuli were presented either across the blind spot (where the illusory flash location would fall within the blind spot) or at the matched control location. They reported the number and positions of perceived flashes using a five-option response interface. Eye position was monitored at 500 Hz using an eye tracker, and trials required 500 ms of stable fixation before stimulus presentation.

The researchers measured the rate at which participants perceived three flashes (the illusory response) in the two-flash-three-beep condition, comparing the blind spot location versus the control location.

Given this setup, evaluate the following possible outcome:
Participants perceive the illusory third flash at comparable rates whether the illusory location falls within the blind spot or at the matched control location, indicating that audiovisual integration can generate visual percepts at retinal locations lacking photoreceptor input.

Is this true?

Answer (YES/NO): YES